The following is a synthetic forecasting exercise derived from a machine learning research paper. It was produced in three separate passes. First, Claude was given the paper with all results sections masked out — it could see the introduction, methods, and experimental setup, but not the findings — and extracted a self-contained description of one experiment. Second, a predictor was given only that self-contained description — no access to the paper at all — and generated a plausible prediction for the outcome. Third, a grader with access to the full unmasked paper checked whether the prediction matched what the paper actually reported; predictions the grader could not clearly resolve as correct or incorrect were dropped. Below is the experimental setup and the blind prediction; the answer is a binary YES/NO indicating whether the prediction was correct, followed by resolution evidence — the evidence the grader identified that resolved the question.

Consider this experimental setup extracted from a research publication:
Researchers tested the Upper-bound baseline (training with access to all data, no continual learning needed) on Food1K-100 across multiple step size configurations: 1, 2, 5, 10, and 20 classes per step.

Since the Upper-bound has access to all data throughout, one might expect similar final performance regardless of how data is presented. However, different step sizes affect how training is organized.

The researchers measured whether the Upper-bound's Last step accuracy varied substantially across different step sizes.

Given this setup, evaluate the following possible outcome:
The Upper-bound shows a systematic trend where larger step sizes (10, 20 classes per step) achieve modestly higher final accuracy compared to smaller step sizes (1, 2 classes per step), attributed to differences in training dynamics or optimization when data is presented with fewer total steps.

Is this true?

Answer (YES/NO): NO